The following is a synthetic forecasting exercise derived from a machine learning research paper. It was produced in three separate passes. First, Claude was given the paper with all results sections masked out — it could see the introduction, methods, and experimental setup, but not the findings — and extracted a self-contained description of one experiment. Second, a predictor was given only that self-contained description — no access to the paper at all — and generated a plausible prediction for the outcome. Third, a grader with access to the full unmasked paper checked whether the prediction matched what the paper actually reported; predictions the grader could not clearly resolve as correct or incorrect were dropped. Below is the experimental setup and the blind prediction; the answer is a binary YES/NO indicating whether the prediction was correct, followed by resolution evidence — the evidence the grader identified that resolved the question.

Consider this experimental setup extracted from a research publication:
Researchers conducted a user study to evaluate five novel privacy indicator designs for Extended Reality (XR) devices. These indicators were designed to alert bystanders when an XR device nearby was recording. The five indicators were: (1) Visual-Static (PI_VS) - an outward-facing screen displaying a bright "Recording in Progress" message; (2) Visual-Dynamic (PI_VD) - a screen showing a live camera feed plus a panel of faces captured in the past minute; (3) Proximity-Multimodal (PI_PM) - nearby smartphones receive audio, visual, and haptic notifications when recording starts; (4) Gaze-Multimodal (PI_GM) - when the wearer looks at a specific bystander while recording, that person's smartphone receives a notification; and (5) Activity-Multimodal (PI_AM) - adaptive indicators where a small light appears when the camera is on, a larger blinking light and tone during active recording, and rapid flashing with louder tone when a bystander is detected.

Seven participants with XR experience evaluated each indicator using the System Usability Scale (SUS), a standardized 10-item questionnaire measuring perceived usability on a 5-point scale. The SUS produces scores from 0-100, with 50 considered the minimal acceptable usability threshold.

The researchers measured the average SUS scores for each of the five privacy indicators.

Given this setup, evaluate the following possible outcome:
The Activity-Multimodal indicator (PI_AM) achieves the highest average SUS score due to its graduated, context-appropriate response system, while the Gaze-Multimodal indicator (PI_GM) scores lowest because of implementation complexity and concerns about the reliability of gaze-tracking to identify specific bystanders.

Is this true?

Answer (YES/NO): NO